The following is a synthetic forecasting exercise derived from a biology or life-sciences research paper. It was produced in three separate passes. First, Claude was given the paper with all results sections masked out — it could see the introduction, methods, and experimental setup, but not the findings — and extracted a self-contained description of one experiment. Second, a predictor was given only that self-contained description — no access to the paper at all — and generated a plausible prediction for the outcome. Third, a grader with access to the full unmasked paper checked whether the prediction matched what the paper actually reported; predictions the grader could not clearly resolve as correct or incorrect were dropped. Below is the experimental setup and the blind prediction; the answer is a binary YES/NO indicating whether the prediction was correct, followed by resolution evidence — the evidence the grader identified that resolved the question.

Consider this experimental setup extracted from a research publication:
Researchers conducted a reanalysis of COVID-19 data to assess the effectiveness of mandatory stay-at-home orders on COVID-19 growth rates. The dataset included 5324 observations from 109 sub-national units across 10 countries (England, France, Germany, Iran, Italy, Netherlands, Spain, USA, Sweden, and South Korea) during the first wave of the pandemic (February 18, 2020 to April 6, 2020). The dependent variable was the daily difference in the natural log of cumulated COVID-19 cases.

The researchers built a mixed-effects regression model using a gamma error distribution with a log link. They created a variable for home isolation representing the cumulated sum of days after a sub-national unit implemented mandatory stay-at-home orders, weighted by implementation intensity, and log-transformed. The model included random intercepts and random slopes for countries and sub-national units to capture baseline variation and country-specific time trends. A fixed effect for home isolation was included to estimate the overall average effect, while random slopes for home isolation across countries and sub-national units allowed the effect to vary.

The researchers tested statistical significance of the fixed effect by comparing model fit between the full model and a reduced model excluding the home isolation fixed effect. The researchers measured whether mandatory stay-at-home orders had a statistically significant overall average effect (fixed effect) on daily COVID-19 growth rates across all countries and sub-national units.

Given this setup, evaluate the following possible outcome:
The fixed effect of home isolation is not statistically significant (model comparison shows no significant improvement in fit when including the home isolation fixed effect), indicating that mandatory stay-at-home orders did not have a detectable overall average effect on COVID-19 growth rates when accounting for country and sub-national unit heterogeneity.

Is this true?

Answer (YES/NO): YES